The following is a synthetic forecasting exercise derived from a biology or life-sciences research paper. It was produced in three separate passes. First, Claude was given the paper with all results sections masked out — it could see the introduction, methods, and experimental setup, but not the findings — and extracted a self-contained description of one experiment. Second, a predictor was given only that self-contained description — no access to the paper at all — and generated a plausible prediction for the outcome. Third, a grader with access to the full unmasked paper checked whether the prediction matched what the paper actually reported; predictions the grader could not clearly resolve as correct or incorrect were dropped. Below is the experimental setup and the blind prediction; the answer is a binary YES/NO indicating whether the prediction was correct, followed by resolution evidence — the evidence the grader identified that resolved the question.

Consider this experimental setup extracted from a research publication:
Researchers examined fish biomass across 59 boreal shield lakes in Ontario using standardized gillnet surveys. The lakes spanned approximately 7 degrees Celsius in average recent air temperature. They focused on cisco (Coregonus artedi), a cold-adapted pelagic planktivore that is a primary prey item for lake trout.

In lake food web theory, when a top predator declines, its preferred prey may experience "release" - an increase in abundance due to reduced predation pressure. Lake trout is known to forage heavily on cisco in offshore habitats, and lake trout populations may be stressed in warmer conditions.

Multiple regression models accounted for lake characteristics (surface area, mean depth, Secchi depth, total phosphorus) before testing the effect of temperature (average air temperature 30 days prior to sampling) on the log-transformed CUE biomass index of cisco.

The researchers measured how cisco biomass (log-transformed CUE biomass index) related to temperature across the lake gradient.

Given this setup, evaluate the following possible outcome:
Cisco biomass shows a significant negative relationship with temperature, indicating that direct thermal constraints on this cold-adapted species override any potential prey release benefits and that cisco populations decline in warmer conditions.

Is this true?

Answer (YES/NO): NO